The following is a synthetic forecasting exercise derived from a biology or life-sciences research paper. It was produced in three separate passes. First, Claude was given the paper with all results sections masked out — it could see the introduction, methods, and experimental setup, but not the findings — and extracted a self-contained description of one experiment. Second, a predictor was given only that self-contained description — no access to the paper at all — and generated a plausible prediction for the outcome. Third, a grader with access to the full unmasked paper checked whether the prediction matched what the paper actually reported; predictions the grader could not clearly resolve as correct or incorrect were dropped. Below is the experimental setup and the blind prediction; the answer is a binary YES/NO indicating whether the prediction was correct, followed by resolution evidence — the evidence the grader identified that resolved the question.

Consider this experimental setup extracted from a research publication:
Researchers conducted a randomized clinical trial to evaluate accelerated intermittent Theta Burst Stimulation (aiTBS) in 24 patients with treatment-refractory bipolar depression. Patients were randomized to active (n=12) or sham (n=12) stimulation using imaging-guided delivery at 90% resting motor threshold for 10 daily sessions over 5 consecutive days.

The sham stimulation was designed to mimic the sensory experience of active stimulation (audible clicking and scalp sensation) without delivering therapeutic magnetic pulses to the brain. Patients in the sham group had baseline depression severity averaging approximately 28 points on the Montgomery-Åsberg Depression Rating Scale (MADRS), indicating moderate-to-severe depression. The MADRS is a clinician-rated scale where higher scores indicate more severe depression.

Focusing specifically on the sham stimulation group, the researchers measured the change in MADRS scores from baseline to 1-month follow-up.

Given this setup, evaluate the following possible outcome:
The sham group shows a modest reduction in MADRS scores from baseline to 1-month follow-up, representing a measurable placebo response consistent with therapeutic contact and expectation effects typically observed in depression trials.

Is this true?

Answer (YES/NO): NO